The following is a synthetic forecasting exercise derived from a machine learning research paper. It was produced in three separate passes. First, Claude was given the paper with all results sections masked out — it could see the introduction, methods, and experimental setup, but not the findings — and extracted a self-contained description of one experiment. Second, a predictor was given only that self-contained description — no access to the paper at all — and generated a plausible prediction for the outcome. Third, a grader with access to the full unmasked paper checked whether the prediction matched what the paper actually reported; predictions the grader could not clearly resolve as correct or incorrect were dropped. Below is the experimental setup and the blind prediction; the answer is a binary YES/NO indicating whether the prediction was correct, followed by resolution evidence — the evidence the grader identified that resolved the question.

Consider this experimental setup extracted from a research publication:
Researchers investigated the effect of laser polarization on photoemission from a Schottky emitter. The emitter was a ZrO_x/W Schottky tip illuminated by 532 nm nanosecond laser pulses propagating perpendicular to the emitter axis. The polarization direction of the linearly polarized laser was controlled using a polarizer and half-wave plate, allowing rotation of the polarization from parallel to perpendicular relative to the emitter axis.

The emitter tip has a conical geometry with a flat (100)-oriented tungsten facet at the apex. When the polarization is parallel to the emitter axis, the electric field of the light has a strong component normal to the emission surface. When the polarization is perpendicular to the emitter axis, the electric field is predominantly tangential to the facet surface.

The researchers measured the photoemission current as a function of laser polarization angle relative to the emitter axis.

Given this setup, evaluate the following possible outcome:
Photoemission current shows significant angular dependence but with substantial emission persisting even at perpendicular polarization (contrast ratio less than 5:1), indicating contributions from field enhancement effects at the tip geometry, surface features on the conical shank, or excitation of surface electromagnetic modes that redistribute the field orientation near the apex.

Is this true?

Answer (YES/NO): NO